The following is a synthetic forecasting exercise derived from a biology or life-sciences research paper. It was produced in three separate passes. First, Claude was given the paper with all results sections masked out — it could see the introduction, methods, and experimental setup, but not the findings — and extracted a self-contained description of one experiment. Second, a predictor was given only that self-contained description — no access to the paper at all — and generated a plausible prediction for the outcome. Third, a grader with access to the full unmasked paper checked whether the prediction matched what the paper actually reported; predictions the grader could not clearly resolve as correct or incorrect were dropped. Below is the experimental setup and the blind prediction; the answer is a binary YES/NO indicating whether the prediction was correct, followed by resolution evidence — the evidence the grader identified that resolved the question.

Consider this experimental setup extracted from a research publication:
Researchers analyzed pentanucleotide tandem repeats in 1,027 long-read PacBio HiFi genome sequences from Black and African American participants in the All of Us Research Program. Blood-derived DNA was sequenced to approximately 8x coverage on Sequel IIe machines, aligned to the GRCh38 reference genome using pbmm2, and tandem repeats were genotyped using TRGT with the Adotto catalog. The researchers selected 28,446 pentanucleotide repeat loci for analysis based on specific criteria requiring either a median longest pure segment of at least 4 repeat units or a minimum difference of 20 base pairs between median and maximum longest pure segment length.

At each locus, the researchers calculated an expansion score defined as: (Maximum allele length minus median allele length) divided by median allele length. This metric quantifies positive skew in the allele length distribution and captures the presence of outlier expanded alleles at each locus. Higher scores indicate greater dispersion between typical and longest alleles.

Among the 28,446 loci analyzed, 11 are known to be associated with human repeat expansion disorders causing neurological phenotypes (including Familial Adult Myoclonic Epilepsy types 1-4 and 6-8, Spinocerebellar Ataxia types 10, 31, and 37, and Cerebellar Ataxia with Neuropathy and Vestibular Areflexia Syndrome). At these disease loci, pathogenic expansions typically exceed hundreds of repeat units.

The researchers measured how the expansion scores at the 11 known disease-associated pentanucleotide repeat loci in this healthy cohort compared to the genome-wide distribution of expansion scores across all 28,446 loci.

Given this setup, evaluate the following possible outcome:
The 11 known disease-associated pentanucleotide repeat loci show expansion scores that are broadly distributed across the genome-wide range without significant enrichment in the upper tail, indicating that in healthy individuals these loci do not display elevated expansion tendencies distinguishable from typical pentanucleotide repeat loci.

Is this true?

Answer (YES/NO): NO